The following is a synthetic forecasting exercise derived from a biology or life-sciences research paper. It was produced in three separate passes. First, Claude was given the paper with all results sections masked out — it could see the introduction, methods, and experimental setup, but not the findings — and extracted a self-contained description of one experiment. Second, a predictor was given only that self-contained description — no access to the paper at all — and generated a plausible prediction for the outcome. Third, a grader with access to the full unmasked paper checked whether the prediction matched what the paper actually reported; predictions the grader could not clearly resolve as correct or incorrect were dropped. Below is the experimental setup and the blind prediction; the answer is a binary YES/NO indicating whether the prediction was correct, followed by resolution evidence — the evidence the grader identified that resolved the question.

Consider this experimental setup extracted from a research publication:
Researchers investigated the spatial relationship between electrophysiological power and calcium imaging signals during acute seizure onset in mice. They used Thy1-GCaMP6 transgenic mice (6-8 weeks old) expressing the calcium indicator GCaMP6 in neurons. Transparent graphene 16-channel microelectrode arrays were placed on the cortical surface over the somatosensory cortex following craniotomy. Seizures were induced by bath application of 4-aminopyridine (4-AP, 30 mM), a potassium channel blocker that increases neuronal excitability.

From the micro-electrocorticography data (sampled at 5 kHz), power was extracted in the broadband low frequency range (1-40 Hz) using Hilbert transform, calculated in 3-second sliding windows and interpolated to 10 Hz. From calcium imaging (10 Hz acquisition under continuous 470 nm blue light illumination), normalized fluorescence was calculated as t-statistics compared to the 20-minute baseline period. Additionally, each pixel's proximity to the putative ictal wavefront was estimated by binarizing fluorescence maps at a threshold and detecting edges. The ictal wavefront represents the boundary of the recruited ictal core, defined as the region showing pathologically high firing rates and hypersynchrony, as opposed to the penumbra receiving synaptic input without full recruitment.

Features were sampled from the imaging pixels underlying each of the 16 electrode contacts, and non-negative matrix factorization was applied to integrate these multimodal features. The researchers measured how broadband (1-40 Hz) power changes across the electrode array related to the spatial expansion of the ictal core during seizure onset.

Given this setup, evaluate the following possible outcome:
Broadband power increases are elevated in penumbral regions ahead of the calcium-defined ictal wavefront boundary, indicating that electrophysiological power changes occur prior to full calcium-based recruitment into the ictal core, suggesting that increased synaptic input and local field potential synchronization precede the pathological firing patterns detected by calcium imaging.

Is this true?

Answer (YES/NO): NO